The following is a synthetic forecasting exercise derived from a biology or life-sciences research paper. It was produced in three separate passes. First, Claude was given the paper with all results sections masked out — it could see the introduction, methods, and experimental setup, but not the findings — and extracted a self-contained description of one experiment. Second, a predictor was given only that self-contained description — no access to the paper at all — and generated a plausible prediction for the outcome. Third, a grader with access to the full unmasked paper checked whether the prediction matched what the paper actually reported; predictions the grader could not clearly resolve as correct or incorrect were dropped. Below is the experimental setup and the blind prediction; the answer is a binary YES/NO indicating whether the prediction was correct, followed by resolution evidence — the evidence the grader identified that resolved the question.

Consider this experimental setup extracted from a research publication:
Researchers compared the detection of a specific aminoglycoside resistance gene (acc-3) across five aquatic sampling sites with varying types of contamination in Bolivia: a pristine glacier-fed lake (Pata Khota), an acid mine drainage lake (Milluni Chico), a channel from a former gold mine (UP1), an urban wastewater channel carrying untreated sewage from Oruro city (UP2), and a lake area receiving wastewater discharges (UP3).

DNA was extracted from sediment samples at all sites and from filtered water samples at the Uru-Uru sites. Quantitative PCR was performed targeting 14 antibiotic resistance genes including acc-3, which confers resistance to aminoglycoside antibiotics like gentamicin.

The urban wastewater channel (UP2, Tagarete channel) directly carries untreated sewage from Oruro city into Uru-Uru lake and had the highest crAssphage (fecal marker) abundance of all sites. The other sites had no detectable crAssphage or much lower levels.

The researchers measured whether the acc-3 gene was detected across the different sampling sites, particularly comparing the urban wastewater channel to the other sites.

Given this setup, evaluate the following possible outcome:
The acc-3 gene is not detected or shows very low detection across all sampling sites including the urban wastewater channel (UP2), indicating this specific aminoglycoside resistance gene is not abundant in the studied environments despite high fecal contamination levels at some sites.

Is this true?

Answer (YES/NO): NO